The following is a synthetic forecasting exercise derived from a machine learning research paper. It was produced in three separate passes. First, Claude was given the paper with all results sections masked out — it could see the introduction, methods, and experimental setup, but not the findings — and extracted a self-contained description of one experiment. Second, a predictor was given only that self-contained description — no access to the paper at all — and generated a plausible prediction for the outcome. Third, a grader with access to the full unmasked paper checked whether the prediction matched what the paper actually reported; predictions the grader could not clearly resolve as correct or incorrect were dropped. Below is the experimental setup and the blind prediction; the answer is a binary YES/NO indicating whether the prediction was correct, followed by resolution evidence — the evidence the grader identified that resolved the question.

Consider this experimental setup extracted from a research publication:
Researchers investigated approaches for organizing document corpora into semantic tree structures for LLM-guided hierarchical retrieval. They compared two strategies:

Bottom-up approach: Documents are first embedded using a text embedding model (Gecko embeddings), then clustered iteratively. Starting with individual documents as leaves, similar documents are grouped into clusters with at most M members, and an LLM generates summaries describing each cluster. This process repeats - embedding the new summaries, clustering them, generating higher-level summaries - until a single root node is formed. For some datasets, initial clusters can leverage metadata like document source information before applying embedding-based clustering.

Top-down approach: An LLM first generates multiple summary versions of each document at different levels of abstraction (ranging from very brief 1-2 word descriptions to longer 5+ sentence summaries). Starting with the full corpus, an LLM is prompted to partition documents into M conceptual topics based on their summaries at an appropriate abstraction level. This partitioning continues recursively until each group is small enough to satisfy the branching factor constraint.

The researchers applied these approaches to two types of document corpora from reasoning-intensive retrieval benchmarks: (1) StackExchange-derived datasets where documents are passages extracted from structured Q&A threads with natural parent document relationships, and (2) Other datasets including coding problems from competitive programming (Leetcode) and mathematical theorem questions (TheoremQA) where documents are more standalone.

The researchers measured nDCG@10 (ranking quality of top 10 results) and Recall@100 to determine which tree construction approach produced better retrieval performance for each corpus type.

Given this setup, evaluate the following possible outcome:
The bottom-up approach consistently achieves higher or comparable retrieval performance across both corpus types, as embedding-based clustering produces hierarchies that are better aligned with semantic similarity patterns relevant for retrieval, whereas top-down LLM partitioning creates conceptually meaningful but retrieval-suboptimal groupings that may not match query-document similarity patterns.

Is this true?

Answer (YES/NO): NO